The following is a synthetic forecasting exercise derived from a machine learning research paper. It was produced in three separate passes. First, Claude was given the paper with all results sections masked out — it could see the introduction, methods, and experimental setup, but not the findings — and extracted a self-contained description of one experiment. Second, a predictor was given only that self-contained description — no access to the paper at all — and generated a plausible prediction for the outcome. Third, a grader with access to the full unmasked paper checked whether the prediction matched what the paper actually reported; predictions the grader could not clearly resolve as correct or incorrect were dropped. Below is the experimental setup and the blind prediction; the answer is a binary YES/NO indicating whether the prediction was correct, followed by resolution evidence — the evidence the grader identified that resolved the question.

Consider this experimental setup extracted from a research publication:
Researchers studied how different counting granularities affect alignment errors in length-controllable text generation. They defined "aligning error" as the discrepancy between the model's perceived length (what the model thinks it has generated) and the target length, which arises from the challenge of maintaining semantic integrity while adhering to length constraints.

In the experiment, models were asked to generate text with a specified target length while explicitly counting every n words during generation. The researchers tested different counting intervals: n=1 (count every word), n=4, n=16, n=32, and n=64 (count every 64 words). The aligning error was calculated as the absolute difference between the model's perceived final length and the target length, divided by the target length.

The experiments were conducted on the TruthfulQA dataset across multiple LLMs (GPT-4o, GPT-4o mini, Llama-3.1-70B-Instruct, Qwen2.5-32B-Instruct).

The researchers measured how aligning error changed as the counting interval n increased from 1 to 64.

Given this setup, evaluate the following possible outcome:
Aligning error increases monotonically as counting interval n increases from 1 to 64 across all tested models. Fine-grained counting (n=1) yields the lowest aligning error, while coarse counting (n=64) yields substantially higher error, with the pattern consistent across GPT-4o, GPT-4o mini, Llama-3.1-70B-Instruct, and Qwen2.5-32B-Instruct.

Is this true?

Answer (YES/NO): NO